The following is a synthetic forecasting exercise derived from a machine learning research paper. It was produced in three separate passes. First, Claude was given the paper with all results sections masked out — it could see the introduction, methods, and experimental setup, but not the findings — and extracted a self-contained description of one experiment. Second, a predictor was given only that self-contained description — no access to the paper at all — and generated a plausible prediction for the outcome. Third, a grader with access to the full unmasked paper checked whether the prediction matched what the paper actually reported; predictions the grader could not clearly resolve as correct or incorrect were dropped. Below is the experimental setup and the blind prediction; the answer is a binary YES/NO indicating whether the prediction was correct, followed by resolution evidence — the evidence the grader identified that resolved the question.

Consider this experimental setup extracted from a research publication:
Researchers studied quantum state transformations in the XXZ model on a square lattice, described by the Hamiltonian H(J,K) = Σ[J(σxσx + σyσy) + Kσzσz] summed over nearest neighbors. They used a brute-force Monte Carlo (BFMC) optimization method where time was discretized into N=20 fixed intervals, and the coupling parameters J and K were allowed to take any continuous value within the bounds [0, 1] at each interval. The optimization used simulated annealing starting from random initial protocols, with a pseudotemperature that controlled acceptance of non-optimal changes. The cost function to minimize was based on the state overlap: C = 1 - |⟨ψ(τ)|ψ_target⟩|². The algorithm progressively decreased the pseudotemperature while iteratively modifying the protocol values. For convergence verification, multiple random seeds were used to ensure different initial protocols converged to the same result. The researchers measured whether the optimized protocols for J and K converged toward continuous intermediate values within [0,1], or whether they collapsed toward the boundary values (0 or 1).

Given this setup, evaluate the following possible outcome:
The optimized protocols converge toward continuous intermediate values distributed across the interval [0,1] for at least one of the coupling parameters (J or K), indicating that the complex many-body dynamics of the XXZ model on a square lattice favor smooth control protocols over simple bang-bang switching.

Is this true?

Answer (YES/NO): NO